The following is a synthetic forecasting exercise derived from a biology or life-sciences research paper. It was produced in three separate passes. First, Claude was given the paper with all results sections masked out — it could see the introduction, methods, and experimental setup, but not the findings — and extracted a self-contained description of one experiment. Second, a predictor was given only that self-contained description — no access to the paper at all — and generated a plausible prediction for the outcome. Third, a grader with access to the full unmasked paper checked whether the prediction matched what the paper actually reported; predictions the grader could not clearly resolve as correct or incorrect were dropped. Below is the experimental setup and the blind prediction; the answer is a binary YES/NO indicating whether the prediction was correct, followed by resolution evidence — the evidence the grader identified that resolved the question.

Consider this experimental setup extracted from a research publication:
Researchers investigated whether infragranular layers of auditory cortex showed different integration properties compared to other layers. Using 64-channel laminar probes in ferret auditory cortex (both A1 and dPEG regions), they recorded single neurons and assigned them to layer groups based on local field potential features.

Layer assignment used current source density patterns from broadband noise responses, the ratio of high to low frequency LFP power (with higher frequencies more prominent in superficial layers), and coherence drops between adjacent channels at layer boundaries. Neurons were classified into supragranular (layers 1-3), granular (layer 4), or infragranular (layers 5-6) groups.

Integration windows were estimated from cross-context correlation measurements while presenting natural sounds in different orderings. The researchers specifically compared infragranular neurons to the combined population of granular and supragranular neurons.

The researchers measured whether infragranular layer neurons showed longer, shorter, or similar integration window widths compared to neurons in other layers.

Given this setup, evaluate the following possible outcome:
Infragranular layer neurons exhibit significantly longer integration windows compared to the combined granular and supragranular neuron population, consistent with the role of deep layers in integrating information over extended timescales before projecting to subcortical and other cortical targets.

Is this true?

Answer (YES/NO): NO